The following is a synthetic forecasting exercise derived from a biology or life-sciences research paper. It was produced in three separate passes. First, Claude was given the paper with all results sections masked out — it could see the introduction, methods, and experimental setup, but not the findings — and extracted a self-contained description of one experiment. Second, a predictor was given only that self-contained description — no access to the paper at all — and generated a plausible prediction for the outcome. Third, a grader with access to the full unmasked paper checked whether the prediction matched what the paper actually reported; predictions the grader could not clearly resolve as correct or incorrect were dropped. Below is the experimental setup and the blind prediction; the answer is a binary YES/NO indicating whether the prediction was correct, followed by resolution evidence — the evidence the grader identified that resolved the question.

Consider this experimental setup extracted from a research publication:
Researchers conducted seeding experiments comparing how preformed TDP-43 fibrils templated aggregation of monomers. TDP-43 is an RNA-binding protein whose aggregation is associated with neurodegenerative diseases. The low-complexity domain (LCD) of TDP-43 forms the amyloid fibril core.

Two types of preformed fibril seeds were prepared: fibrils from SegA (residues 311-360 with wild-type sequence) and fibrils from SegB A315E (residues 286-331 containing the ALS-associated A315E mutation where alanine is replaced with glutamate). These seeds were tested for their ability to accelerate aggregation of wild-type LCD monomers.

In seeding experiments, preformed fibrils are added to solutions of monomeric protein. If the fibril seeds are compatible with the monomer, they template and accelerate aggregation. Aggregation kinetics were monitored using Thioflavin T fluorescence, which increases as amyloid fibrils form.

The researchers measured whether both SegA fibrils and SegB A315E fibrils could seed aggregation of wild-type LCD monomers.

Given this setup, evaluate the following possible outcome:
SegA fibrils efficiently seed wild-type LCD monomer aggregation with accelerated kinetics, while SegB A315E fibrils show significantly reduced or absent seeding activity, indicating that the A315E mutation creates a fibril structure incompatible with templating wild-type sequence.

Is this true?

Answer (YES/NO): NO